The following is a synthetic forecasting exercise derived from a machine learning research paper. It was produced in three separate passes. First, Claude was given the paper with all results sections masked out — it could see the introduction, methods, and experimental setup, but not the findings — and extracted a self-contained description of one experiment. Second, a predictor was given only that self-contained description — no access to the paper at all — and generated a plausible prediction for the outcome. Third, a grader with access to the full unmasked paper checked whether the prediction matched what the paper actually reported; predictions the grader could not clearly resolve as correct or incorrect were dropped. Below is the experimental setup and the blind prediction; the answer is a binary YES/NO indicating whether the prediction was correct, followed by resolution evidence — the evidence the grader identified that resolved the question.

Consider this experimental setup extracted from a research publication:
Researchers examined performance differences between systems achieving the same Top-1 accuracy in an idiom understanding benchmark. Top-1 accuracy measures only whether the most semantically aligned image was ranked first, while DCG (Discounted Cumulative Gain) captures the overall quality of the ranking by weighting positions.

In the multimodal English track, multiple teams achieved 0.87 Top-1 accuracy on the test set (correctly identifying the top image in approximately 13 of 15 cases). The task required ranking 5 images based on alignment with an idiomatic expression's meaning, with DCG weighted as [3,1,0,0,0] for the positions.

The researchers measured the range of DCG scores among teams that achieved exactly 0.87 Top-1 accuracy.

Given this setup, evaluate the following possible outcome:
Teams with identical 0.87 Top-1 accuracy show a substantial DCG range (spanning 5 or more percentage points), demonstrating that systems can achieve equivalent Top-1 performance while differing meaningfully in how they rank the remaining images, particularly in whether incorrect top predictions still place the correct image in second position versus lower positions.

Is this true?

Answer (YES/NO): NO